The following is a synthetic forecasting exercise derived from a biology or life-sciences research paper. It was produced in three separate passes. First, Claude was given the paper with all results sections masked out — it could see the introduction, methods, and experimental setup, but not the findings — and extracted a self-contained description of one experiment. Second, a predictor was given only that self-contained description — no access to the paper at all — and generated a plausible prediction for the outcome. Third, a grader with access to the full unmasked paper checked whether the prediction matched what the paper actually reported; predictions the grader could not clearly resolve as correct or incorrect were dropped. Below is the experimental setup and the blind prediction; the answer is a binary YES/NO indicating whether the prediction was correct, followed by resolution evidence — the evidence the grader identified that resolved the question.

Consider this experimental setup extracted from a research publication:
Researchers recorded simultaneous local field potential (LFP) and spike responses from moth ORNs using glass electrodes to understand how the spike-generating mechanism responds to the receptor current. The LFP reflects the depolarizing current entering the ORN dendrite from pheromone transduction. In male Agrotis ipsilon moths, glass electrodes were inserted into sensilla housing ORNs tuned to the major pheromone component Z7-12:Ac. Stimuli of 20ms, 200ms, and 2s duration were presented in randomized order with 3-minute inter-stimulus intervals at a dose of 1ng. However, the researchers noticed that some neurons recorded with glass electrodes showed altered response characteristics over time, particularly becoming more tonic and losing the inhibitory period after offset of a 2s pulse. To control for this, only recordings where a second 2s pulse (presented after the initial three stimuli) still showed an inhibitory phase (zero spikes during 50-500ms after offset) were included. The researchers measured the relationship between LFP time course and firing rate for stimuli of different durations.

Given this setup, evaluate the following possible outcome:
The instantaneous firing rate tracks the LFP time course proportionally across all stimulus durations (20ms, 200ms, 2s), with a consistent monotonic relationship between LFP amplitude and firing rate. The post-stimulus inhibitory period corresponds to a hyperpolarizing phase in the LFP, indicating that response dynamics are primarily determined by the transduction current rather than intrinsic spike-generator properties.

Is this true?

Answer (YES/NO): NO